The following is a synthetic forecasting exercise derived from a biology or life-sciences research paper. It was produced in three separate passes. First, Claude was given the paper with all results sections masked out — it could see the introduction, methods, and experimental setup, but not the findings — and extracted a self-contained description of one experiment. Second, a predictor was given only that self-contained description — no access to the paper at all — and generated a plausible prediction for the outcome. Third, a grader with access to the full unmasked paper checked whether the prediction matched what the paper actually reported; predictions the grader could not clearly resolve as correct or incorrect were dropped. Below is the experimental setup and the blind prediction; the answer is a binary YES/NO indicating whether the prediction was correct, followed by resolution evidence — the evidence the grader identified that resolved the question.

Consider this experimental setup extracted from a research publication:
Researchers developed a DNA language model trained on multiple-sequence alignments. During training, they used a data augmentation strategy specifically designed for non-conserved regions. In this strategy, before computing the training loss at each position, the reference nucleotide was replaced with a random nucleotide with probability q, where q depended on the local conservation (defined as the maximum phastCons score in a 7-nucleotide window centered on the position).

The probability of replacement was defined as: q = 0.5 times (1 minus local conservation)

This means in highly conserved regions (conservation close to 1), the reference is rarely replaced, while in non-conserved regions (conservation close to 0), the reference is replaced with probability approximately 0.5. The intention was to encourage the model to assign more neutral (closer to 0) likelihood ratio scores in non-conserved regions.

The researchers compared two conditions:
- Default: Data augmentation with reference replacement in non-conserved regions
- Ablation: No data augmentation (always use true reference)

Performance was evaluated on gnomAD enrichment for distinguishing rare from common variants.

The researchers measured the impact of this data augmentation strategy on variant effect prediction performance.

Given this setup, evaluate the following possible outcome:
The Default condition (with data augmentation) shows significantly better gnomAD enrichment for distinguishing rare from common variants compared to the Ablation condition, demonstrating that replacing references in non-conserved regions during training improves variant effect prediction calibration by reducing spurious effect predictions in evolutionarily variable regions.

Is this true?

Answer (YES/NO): NO